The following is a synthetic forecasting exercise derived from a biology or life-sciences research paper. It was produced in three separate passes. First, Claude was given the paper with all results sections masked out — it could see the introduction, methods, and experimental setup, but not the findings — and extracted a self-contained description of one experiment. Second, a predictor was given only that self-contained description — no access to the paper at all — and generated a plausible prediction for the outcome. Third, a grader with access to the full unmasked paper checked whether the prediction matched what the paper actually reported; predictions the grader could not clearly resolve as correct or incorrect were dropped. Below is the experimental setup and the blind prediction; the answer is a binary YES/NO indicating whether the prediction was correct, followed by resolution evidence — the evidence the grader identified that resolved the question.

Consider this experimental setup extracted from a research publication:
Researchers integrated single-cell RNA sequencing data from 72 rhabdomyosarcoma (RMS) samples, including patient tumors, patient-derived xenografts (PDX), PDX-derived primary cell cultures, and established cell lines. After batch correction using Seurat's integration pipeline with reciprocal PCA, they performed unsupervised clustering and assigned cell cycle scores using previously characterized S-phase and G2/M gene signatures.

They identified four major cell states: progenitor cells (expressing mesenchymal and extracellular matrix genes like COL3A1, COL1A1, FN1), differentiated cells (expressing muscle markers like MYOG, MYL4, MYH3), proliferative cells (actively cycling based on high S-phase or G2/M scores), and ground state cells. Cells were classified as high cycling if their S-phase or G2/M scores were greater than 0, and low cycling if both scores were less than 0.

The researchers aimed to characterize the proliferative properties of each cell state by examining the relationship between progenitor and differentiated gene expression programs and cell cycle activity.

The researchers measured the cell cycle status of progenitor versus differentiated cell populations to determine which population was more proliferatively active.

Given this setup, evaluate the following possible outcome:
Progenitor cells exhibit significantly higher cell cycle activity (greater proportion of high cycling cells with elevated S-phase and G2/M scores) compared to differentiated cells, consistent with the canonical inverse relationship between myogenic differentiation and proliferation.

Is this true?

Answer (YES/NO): NO